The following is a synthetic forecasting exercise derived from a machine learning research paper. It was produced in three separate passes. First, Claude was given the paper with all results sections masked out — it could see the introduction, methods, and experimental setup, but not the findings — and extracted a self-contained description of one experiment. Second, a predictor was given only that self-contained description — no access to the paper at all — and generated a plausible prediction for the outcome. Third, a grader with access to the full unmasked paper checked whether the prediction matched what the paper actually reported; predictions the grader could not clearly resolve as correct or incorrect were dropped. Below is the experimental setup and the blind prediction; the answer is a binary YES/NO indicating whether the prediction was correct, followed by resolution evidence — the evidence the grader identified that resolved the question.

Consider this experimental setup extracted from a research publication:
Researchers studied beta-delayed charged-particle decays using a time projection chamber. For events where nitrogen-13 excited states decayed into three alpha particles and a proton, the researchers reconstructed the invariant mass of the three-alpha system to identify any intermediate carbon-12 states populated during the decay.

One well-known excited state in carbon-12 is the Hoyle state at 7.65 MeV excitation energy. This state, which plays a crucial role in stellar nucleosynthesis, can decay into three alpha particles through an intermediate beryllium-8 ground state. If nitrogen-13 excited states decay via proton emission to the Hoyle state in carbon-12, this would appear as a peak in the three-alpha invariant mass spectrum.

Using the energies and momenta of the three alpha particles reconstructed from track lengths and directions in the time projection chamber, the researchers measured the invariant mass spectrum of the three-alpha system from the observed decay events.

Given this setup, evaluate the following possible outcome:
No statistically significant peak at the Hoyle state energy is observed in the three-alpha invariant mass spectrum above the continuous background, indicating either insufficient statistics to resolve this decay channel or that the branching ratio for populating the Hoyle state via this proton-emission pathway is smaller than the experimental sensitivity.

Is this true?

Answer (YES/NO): NO